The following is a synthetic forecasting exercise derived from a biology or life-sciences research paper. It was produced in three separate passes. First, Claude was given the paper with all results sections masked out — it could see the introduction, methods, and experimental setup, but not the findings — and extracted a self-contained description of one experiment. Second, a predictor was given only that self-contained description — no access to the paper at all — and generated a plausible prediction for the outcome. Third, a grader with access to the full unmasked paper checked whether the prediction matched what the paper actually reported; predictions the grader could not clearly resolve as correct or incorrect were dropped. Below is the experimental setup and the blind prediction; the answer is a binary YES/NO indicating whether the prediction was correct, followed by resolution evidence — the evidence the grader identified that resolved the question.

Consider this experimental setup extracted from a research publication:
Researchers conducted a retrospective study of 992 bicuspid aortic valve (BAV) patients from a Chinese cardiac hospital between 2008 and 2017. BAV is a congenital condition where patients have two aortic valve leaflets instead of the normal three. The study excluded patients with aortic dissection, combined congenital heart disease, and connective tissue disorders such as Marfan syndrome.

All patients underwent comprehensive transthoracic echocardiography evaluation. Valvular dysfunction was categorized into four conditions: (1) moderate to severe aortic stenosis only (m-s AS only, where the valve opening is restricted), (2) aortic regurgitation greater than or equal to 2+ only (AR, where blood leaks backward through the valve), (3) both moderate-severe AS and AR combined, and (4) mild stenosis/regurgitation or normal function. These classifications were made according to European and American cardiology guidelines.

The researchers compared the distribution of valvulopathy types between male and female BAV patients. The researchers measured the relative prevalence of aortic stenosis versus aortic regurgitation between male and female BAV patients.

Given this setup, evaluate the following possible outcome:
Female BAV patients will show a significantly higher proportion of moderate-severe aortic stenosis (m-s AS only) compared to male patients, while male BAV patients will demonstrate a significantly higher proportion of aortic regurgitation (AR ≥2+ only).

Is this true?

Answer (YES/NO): YES